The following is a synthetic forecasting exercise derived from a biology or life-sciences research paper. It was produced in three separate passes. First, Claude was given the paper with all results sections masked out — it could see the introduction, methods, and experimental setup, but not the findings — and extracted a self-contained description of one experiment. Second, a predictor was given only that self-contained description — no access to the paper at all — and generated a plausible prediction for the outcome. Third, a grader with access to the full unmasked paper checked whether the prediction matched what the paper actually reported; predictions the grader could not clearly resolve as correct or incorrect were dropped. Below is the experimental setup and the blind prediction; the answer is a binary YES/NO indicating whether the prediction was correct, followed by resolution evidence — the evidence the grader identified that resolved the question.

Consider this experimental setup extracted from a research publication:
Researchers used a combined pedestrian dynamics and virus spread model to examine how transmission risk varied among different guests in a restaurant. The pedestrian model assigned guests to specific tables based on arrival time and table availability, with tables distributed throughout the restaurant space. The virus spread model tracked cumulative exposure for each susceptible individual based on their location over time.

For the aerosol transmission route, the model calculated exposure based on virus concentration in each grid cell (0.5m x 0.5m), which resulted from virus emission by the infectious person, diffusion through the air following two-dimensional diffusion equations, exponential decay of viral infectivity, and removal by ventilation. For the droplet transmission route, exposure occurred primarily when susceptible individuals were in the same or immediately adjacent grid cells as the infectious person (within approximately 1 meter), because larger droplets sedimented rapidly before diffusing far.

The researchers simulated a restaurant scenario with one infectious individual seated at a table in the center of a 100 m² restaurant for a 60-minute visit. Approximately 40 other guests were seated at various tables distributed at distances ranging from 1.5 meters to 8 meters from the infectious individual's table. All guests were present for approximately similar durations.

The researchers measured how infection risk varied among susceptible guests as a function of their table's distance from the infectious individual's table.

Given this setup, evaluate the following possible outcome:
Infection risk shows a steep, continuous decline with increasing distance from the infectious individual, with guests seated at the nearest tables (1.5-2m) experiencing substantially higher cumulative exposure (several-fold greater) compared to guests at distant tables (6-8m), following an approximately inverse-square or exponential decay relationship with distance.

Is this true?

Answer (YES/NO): NO